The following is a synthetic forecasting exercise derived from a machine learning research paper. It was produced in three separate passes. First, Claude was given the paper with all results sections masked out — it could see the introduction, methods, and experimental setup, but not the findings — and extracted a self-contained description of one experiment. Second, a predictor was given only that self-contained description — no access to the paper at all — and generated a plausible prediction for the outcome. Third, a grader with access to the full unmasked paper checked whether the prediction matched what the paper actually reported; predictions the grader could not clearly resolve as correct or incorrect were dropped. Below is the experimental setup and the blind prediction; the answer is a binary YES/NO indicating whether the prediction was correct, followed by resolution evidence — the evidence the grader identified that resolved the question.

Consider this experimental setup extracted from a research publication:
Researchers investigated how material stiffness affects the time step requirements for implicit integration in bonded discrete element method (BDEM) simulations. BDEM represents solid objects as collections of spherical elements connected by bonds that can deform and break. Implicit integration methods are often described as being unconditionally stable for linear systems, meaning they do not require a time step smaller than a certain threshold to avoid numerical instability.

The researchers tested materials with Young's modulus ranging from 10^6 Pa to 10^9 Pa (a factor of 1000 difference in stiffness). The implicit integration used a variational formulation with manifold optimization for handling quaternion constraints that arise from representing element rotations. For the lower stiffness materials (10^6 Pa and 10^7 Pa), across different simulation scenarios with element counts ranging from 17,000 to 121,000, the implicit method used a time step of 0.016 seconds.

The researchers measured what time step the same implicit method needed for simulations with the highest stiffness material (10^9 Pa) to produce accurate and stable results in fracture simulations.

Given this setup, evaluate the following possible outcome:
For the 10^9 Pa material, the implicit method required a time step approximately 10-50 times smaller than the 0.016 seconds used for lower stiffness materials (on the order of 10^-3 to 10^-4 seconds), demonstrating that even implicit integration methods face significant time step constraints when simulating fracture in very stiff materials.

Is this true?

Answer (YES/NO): NO